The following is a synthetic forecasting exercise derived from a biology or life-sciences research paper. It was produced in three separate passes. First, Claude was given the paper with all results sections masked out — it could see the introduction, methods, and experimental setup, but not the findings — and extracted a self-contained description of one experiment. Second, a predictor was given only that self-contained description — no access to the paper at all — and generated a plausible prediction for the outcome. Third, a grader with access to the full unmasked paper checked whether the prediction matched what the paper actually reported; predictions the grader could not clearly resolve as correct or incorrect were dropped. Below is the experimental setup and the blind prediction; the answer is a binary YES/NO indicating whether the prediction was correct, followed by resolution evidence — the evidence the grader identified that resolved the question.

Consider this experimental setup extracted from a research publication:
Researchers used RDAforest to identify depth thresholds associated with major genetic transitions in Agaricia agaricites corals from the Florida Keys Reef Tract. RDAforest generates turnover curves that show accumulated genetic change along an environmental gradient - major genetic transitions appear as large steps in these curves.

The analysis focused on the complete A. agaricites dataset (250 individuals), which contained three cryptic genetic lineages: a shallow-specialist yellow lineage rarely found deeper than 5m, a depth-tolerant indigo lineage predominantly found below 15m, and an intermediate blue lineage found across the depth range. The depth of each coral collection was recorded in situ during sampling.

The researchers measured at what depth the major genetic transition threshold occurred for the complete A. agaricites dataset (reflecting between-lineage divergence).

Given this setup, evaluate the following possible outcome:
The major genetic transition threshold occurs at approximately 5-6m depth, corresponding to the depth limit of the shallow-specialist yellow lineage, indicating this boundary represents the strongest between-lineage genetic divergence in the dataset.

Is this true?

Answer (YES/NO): NO